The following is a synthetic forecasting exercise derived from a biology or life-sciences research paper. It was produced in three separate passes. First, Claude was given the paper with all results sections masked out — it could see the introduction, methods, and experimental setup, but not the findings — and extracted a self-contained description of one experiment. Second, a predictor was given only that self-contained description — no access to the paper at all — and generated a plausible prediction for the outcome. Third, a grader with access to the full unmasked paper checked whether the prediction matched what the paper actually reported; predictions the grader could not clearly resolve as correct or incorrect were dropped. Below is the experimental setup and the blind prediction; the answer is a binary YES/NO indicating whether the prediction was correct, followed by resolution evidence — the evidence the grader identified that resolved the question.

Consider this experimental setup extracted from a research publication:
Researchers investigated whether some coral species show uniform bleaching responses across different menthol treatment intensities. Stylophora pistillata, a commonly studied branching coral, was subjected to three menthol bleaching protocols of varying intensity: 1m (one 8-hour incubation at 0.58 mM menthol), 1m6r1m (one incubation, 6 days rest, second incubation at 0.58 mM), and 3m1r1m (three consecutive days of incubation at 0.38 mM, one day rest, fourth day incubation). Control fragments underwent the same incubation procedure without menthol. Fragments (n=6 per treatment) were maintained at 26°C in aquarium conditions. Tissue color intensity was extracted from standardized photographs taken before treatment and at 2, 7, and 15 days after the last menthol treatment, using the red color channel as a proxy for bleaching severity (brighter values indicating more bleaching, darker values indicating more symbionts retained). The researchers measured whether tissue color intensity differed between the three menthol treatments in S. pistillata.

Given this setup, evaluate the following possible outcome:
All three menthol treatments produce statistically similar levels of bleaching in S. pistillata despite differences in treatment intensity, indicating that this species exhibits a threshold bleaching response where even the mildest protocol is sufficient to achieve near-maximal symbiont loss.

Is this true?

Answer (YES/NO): YES